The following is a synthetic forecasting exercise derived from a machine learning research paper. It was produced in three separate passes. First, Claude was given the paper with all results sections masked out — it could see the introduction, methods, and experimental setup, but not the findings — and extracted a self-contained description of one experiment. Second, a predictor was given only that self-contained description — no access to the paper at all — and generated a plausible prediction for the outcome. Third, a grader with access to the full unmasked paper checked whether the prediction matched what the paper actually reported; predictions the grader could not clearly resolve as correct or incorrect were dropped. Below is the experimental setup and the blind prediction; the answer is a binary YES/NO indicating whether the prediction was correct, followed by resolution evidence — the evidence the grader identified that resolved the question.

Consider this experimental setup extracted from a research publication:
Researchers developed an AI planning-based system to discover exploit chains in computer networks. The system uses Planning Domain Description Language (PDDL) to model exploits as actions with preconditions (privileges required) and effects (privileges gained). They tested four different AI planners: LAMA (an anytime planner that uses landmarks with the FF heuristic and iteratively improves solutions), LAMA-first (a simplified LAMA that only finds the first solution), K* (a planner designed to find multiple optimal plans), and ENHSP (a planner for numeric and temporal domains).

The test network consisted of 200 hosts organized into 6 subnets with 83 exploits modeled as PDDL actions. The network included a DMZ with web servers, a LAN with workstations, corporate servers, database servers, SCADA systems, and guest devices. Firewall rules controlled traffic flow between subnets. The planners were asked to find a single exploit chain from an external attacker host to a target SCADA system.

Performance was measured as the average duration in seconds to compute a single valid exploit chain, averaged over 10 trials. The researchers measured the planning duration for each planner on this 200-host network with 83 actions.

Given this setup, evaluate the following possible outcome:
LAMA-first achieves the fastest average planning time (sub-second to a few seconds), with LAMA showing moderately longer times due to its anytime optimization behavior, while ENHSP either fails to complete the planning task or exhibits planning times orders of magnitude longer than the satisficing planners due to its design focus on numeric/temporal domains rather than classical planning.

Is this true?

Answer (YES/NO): NO